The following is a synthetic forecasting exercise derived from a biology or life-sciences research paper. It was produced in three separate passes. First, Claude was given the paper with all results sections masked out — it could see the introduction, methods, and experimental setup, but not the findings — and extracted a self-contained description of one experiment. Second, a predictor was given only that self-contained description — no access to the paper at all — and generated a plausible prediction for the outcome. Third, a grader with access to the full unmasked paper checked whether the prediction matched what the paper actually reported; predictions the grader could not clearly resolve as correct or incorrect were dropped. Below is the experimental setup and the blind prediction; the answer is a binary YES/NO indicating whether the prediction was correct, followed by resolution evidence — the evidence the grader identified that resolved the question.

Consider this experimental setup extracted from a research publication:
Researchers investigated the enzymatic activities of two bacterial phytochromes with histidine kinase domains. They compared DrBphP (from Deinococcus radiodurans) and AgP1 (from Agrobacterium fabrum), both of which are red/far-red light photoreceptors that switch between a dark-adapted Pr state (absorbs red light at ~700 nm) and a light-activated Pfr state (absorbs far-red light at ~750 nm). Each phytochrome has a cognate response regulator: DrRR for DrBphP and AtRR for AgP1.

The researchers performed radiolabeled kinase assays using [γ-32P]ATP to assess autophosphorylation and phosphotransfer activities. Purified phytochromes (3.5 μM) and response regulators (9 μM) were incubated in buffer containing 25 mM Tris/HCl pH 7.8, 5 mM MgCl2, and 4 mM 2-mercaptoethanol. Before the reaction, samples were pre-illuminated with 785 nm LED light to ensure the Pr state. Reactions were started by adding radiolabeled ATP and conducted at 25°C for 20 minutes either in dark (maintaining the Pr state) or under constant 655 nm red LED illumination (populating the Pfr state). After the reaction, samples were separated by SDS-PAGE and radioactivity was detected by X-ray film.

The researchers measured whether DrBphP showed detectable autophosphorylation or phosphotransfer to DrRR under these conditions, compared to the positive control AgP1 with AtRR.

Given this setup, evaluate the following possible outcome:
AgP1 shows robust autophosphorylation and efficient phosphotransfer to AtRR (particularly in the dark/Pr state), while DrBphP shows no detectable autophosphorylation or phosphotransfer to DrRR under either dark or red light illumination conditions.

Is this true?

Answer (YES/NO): YES